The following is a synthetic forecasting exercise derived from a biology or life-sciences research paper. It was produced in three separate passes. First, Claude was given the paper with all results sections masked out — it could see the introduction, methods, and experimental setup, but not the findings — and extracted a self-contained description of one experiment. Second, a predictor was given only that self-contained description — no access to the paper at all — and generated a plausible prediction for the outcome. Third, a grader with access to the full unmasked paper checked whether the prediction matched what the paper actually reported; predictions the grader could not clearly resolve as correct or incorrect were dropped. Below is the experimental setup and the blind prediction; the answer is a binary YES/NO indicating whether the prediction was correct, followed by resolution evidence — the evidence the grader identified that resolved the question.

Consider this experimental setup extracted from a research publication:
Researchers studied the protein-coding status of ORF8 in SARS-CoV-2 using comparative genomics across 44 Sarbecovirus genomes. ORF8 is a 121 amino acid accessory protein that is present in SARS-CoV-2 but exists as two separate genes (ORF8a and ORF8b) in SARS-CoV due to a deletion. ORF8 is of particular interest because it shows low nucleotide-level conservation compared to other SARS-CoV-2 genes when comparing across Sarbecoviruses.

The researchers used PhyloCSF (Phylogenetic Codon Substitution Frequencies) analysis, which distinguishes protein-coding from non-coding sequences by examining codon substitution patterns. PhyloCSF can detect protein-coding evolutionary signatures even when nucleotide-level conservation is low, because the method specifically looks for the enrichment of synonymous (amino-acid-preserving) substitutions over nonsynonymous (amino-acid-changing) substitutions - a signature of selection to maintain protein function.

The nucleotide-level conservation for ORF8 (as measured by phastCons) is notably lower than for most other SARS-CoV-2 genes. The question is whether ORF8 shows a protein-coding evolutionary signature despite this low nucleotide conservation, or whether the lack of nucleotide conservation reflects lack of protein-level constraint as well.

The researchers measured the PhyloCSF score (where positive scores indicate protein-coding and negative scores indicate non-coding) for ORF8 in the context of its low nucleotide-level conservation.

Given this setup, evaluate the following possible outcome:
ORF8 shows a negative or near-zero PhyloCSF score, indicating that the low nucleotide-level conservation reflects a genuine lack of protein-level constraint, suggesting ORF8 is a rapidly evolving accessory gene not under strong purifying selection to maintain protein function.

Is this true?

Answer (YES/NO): NO